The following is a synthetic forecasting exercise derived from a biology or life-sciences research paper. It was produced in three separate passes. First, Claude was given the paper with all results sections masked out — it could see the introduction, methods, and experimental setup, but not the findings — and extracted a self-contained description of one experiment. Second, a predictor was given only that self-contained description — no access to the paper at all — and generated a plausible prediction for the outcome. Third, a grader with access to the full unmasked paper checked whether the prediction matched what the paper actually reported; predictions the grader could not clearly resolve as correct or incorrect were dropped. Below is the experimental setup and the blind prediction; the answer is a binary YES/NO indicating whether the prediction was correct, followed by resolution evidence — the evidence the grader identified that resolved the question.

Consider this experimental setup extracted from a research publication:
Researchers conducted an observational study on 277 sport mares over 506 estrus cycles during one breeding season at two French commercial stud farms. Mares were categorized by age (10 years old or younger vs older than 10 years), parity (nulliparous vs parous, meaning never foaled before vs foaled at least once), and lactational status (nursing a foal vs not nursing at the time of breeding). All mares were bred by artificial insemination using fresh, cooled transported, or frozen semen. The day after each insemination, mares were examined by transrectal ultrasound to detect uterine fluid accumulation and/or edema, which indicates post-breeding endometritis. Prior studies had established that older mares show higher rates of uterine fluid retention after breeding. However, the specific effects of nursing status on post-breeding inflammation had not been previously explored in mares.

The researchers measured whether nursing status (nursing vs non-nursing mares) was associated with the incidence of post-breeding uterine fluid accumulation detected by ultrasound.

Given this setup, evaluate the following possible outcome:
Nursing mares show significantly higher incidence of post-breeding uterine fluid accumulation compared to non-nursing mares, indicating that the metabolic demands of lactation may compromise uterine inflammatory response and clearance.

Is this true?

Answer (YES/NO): NO